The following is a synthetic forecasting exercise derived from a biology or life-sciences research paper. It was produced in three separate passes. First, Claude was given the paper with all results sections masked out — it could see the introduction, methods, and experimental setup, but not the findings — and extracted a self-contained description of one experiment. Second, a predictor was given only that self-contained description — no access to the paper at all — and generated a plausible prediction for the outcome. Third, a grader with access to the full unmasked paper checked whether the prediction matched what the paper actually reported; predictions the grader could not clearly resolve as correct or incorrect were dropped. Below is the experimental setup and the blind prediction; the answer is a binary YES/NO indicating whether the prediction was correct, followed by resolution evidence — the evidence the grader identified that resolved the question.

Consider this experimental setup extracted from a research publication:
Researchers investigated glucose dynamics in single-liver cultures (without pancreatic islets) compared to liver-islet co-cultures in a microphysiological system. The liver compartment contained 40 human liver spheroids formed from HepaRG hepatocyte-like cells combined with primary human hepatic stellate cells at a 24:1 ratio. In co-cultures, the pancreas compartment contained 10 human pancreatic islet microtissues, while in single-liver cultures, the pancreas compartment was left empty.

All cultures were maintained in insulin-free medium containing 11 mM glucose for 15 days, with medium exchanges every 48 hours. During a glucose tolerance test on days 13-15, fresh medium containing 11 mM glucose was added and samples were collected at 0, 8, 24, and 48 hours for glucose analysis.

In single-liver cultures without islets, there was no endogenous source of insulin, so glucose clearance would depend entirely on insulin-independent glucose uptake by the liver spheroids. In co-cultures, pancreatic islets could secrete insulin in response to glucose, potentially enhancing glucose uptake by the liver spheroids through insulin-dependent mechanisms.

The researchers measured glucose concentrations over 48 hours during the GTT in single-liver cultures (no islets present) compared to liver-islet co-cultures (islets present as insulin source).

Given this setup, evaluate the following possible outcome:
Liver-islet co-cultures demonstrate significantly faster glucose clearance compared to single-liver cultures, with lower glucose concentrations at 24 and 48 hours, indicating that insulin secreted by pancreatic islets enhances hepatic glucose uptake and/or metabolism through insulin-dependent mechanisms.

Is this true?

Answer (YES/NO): YES